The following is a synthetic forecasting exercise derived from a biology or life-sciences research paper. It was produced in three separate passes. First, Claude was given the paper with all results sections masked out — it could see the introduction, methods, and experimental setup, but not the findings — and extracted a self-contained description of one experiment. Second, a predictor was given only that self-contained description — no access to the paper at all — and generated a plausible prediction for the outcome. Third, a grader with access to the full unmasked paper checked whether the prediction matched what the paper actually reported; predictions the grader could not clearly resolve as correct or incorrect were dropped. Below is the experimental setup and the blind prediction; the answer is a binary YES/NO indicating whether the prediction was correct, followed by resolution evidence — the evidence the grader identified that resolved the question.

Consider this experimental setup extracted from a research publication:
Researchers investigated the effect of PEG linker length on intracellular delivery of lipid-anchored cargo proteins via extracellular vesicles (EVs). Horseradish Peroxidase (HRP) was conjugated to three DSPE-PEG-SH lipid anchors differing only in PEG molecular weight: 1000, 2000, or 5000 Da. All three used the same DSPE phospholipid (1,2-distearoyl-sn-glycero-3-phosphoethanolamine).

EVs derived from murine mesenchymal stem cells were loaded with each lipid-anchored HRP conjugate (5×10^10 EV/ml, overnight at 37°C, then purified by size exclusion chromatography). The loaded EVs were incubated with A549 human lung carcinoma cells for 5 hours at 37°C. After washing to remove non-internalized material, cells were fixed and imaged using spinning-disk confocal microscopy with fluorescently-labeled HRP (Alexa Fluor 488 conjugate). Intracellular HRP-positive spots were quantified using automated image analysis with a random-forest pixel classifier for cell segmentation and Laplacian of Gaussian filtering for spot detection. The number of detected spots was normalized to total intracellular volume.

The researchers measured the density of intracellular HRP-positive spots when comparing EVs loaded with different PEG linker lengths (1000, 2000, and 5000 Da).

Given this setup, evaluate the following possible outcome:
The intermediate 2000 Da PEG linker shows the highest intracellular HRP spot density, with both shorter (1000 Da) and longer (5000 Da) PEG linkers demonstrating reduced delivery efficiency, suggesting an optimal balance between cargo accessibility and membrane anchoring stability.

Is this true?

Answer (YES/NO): NO